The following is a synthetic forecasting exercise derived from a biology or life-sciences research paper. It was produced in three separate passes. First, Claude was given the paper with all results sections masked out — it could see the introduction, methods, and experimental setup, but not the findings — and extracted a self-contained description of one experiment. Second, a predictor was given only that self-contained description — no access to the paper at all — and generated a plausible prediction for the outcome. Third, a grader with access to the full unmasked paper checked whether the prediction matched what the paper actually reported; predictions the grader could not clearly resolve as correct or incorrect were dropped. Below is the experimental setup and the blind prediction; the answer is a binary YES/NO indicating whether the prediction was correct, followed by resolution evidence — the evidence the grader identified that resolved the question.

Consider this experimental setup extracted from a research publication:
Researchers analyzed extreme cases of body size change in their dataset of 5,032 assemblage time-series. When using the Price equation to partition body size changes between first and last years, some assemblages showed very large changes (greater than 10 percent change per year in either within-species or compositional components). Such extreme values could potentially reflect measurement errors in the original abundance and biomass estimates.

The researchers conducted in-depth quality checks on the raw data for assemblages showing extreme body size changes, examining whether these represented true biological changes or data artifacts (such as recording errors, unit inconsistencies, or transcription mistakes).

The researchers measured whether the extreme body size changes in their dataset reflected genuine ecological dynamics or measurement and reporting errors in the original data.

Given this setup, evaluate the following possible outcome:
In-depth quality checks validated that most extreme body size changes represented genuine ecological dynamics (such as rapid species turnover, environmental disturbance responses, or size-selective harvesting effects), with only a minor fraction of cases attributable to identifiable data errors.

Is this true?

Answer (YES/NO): YES